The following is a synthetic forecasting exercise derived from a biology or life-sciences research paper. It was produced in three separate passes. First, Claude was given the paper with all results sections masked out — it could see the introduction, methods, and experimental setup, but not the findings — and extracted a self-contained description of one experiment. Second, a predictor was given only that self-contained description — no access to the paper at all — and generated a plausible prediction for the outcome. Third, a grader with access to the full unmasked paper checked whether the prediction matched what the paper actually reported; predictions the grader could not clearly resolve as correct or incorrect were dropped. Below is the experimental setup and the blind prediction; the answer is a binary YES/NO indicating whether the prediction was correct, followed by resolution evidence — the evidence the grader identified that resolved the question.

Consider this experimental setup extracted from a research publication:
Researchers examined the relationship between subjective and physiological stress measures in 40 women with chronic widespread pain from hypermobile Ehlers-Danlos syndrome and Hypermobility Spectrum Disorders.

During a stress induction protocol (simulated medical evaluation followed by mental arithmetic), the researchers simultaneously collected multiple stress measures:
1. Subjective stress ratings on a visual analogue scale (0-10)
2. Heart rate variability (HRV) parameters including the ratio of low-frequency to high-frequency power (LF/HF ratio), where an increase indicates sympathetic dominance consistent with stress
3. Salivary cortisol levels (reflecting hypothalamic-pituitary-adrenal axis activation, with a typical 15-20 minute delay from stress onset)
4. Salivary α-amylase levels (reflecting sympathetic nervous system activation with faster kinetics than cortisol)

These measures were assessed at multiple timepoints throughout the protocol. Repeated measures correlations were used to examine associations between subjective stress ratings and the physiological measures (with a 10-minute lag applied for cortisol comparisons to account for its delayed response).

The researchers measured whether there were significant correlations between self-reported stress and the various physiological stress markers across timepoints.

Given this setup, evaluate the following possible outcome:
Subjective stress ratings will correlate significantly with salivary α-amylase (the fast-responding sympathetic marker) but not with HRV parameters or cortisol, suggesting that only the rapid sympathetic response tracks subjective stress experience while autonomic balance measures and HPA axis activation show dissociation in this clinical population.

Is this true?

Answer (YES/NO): NO